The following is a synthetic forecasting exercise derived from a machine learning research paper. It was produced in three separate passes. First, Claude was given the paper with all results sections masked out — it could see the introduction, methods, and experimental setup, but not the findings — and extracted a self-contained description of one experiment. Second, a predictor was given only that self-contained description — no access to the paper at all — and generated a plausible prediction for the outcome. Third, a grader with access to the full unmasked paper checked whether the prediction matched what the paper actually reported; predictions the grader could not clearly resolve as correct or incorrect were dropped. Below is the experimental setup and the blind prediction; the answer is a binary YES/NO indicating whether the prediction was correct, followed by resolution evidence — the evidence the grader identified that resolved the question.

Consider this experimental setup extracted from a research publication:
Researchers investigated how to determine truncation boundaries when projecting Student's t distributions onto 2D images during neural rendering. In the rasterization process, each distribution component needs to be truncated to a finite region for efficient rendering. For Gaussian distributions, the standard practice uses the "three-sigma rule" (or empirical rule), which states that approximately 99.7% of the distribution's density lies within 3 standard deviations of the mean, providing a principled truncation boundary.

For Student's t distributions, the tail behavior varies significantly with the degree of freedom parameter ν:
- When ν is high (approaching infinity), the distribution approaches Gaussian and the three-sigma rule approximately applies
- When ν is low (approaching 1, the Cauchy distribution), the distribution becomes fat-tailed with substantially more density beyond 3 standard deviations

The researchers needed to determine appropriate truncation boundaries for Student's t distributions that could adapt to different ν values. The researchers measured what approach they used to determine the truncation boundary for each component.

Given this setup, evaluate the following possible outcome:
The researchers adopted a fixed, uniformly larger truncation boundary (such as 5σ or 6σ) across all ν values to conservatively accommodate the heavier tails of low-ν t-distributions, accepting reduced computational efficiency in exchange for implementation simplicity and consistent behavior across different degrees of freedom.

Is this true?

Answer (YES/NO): NO